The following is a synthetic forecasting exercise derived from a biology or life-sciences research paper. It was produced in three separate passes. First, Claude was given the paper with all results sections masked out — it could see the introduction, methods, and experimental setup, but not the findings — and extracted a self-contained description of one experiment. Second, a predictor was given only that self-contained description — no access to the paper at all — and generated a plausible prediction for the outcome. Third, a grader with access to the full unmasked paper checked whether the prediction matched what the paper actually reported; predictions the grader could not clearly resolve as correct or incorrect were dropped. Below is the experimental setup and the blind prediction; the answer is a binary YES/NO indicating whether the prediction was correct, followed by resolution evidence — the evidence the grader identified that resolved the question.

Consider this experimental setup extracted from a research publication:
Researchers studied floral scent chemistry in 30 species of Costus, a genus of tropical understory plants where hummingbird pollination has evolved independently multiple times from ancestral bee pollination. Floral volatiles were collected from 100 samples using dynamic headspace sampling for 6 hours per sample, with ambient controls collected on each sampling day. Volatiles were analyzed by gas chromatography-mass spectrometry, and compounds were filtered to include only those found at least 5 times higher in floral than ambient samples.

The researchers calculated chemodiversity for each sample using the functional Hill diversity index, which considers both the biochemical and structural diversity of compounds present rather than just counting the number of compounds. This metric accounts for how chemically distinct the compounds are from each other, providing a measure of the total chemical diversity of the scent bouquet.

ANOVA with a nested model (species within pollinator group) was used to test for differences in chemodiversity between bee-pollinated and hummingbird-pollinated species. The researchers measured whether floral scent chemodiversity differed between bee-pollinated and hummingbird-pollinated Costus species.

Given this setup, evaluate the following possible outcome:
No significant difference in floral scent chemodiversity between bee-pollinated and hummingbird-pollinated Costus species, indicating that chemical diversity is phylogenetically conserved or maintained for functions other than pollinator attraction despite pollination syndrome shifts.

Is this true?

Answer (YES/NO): NO